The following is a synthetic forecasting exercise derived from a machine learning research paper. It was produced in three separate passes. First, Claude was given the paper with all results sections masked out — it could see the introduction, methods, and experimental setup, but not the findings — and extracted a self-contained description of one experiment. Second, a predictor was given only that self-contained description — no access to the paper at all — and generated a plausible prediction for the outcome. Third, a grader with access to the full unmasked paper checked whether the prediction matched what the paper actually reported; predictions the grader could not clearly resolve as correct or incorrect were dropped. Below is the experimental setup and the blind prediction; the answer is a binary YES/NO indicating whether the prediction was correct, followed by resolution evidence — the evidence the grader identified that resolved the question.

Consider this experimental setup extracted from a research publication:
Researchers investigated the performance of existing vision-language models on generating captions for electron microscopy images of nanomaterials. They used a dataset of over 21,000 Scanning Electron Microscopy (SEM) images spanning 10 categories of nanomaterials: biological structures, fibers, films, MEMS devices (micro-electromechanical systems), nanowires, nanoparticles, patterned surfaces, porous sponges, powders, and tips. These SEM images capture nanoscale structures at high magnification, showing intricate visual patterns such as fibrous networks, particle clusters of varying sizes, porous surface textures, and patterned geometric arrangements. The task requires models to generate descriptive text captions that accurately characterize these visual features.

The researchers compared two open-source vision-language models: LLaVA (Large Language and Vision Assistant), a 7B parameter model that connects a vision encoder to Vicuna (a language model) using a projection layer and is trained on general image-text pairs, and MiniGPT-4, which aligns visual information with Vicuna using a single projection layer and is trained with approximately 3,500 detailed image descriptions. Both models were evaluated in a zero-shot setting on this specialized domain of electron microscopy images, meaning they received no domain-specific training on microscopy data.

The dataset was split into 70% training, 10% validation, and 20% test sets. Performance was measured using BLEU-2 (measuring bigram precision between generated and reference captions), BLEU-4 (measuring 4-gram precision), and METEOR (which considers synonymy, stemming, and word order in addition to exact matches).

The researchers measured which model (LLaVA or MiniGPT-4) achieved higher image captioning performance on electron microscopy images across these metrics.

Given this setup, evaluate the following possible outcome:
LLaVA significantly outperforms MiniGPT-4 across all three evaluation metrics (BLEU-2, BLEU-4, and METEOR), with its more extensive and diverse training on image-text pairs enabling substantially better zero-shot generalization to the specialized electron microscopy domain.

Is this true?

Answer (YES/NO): NO